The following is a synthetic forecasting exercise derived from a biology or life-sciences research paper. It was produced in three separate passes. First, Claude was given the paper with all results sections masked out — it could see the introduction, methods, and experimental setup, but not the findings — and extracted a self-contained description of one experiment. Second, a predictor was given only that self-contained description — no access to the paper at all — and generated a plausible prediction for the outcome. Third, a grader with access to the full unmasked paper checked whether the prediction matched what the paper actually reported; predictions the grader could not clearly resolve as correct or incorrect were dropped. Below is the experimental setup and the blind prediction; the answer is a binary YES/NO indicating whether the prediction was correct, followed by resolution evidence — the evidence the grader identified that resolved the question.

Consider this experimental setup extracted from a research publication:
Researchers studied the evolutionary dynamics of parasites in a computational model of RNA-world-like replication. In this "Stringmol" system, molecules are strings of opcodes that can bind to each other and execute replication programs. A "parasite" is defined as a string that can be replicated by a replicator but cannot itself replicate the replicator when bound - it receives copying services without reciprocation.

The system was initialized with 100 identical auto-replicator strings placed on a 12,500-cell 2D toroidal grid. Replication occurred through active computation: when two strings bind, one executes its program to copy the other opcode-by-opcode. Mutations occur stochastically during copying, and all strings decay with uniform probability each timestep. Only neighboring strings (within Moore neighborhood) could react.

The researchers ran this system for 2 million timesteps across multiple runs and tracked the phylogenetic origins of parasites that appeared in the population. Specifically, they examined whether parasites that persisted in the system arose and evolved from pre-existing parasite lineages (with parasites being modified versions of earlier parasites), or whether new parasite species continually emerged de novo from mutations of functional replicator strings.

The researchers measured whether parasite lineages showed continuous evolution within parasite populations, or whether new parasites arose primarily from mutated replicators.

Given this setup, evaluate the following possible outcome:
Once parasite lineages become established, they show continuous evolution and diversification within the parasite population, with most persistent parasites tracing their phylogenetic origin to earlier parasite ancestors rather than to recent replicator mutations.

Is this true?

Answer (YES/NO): NO